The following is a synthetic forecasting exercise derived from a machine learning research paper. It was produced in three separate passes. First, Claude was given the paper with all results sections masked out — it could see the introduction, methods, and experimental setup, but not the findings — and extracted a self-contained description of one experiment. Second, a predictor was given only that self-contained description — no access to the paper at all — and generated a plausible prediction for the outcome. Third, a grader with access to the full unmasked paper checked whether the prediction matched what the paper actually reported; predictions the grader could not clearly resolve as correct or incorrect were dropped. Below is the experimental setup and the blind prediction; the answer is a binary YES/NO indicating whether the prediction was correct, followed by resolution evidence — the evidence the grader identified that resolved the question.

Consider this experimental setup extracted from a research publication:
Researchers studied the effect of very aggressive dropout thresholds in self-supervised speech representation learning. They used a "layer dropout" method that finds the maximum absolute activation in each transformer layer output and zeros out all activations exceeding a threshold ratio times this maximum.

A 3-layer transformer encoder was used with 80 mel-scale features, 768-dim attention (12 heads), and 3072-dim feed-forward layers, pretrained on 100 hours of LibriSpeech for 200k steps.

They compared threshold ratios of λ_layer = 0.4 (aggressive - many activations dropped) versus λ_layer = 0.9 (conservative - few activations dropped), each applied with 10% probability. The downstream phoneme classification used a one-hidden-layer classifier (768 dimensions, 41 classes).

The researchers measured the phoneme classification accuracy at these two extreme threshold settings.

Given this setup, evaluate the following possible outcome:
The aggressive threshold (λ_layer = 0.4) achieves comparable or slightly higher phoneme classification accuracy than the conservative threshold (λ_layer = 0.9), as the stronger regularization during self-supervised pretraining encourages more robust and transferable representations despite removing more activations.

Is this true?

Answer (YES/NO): NO